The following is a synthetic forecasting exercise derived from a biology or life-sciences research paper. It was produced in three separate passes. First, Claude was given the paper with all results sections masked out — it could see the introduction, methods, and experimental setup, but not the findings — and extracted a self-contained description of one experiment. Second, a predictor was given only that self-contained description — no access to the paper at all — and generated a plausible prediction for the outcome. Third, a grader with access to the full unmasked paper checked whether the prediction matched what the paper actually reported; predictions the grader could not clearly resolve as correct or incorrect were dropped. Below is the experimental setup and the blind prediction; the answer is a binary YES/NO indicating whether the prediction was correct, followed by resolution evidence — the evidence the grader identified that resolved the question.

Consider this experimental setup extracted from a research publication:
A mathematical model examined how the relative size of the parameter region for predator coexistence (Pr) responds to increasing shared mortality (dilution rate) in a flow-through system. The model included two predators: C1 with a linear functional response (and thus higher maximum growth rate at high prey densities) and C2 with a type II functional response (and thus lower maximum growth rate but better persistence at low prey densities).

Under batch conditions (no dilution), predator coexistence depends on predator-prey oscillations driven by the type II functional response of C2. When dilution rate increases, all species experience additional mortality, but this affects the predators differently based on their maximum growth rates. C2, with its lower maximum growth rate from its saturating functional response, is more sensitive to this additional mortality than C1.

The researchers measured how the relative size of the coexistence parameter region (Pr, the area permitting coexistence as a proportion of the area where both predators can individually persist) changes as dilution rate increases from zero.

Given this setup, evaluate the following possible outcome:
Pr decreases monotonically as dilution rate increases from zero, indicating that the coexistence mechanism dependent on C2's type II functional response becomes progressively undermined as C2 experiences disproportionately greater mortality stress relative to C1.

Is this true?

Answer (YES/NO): NO